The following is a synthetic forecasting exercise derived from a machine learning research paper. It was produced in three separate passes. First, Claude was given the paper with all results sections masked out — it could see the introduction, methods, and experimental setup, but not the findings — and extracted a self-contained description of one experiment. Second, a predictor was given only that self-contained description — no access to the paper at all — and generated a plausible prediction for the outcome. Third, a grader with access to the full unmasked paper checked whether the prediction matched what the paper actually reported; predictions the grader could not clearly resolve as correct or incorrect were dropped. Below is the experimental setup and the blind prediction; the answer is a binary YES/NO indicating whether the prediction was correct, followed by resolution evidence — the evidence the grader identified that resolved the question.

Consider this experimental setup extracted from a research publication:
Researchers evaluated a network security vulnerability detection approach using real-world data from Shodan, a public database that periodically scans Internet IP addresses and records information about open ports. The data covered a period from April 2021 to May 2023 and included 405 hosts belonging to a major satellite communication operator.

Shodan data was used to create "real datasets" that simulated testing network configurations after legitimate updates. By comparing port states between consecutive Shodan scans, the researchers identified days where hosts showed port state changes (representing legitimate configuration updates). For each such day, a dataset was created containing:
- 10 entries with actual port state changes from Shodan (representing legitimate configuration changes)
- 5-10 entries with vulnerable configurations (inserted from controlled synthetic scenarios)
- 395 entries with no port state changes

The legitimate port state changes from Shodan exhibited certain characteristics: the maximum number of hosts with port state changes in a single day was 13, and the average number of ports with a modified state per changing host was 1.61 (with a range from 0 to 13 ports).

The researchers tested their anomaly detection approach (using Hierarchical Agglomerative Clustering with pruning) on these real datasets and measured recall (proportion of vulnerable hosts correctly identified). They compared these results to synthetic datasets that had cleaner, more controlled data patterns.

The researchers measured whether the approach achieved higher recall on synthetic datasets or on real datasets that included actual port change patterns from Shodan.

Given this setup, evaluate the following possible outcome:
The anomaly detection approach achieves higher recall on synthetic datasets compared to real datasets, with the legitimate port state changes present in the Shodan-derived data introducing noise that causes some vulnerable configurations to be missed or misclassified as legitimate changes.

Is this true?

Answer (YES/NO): NO